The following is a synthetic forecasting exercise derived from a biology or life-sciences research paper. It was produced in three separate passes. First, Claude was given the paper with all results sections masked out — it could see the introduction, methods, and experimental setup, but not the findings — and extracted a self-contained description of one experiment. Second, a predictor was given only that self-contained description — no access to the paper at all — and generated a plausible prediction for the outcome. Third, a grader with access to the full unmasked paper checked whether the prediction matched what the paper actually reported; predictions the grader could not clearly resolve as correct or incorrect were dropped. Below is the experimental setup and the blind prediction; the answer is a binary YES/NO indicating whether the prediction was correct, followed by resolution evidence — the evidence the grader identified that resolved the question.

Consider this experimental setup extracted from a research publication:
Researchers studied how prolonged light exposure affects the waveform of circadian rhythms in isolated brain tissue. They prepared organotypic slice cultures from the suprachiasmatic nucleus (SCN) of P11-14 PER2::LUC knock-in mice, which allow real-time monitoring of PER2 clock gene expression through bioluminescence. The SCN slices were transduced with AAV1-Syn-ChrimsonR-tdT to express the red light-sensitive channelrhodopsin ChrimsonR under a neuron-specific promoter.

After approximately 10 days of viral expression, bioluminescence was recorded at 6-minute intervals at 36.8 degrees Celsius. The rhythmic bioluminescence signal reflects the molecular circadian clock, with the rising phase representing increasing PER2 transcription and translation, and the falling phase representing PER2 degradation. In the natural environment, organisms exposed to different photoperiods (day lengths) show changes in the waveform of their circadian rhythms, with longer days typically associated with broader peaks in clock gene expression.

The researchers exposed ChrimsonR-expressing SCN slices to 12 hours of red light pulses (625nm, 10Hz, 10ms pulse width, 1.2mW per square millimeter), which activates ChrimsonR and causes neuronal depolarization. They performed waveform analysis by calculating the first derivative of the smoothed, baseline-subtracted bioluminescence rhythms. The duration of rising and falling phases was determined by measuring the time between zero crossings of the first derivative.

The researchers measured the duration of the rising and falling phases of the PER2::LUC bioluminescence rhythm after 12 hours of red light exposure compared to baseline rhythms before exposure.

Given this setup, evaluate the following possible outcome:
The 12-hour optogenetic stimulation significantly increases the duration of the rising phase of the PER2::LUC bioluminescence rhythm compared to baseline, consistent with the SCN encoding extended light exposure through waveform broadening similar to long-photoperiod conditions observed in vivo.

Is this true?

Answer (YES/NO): NO